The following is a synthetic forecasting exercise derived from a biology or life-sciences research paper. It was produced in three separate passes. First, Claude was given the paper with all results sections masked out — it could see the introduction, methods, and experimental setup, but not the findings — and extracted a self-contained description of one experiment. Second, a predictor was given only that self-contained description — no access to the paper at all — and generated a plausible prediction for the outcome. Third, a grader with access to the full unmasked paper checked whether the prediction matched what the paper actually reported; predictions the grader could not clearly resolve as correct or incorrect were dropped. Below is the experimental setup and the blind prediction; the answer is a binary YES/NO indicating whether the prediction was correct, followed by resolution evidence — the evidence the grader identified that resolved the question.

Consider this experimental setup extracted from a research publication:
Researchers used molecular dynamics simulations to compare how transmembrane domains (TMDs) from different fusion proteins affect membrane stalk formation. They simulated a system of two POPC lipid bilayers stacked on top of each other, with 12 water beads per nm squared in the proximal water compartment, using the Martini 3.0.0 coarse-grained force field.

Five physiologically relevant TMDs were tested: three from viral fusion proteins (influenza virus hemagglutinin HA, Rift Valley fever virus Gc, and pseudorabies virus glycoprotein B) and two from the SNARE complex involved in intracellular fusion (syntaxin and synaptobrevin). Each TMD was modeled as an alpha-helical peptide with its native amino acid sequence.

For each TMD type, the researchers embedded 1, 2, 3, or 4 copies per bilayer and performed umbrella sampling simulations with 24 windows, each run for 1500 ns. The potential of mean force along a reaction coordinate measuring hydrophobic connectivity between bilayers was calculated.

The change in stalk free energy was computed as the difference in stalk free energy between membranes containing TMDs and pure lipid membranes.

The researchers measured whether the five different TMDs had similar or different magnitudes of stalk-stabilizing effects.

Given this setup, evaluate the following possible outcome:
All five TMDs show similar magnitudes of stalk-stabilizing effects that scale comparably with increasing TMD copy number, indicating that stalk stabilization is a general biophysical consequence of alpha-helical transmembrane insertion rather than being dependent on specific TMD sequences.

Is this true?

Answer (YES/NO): NO